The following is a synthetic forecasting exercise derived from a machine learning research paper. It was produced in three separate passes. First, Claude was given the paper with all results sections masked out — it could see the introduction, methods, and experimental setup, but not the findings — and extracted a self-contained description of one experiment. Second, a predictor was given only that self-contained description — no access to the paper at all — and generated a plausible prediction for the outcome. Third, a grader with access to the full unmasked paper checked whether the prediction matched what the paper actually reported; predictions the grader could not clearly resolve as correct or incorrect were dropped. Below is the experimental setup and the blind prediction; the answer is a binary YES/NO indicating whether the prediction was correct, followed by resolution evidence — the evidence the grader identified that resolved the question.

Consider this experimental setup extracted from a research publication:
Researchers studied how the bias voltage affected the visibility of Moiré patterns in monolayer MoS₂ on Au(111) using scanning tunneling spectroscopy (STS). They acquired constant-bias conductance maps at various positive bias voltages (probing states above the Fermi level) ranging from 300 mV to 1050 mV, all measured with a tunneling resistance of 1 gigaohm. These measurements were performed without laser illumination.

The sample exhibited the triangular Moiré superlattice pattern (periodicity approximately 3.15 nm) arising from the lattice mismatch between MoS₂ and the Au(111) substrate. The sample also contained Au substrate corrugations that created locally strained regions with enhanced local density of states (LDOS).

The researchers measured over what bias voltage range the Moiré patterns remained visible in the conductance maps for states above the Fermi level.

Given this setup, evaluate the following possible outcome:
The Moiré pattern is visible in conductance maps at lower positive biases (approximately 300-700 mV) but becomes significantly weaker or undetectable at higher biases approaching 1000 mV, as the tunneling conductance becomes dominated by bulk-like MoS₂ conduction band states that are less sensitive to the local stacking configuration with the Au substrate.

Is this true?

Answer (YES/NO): NO